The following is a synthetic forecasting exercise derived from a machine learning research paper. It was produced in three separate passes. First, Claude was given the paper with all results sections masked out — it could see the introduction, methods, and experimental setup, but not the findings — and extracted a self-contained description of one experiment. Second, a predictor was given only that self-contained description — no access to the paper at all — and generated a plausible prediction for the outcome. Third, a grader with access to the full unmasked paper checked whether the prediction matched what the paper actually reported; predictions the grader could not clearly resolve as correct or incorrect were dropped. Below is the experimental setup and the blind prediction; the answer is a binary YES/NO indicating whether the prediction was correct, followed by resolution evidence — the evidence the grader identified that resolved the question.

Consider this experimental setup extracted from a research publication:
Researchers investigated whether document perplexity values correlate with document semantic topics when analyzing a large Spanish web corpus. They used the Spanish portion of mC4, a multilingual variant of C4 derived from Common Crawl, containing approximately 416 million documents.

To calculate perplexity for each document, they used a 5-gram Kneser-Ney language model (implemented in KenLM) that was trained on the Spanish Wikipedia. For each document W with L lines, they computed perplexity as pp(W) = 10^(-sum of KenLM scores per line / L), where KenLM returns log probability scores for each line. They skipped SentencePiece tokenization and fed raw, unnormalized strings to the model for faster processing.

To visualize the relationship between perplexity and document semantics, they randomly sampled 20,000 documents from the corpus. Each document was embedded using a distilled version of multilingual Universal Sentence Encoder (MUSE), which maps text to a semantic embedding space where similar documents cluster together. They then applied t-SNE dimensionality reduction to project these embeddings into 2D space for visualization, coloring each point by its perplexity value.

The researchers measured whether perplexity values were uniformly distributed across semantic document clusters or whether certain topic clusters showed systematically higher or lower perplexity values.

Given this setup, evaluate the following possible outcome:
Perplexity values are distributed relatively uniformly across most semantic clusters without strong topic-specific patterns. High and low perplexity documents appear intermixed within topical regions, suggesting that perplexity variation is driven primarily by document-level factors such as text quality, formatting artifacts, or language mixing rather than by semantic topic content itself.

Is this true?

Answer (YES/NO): YES